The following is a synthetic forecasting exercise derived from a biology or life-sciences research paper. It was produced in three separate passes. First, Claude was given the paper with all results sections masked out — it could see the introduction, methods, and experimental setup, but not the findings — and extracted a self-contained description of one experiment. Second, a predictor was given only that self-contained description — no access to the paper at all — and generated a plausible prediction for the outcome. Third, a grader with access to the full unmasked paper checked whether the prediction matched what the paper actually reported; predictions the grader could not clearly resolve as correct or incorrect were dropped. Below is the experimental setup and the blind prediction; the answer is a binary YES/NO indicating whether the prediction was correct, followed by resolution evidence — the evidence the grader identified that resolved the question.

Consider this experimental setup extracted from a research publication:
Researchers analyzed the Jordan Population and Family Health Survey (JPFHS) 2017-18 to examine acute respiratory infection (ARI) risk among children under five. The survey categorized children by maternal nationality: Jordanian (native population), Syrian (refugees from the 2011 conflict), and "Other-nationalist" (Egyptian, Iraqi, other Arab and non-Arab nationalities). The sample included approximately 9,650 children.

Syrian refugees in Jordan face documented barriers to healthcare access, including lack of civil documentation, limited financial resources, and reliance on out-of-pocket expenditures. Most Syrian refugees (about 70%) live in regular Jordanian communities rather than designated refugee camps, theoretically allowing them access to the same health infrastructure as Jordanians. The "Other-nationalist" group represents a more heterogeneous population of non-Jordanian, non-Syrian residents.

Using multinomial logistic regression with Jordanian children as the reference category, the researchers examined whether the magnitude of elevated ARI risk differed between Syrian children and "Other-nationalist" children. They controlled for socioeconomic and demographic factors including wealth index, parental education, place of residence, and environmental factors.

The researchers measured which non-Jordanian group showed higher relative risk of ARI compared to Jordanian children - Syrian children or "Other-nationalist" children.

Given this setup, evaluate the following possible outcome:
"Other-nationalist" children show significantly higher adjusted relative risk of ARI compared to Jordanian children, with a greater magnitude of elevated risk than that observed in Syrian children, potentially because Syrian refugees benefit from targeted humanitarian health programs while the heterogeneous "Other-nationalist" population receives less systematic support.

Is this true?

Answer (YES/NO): YES